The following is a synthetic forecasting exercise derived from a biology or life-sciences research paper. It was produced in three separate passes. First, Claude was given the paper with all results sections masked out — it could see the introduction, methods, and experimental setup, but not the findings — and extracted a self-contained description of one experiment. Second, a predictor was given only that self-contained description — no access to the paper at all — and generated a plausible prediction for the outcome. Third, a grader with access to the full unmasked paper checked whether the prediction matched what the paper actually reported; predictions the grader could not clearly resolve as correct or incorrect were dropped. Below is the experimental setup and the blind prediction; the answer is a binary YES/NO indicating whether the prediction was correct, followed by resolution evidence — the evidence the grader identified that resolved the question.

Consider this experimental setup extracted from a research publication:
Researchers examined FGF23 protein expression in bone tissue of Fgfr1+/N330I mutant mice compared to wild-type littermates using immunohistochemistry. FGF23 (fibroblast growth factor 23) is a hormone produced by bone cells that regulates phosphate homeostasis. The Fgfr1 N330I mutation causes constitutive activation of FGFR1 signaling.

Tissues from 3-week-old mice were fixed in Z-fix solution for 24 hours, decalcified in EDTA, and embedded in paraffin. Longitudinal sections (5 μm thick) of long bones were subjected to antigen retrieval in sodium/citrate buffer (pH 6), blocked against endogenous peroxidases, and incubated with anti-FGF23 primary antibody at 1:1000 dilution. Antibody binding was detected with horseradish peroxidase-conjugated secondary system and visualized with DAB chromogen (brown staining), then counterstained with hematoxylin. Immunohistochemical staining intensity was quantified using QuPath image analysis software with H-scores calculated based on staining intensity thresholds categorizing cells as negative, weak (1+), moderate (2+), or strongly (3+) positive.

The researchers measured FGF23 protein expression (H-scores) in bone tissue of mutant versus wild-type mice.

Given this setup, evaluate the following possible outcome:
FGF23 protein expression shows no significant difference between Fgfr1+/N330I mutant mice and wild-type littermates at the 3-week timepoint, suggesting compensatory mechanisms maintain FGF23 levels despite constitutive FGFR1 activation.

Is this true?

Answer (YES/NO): NO